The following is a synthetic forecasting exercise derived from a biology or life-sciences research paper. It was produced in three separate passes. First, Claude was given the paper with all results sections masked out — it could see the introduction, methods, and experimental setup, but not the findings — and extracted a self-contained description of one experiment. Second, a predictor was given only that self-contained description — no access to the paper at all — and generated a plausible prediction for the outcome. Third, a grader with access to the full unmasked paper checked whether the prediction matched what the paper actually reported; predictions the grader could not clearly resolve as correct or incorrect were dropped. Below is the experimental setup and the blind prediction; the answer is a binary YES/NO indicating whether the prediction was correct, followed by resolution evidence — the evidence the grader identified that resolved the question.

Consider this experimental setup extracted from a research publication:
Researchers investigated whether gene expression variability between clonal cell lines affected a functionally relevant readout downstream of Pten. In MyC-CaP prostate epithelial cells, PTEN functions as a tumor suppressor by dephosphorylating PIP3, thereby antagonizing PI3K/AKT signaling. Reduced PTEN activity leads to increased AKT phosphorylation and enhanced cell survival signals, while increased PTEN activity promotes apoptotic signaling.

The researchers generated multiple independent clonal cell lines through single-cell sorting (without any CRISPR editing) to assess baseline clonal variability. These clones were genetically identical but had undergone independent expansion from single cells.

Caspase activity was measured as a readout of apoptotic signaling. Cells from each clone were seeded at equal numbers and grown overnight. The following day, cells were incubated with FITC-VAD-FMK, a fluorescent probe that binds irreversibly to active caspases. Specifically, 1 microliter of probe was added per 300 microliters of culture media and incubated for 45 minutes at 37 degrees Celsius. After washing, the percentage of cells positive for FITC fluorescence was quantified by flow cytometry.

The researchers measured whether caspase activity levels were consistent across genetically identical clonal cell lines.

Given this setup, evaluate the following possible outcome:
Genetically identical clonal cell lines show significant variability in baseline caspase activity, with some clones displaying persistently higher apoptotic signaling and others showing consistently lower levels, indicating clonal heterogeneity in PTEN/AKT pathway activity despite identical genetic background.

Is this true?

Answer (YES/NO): NO